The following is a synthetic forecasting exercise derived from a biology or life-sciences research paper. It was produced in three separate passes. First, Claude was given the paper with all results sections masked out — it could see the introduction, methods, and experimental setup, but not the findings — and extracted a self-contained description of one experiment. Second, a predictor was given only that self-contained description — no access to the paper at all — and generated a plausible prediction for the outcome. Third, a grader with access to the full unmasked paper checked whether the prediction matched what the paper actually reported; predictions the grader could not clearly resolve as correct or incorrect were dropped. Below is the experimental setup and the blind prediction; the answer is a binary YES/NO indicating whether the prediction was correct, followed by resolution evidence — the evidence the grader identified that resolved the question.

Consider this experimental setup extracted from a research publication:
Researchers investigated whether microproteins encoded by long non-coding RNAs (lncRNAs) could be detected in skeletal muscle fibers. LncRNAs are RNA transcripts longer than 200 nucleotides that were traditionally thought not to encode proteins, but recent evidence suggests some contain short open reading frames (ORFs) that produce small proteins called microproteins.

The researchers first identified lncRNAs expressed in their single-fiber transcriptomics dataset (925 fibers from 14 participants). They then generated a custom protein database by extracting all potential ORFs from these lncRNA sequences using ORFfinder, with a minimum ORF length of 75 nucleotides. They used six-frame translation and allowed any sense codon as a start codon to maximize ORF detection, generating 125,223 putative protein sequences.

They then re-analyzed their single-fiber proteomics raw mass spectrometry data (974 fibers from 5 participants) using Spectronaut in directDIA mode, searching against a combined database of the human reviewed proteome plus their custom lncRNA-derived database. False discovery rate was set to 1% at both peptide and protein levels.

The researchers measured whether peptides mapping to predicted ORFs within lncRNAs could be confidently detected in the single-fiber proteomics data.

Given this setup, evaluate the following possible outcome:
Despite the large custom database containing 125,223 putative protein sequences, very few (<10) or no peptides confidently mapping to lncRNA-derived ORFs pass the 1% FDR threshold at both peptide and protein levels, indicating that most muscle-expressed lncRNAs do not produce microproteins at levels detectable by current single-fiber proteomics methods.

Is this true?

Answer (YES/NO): NO